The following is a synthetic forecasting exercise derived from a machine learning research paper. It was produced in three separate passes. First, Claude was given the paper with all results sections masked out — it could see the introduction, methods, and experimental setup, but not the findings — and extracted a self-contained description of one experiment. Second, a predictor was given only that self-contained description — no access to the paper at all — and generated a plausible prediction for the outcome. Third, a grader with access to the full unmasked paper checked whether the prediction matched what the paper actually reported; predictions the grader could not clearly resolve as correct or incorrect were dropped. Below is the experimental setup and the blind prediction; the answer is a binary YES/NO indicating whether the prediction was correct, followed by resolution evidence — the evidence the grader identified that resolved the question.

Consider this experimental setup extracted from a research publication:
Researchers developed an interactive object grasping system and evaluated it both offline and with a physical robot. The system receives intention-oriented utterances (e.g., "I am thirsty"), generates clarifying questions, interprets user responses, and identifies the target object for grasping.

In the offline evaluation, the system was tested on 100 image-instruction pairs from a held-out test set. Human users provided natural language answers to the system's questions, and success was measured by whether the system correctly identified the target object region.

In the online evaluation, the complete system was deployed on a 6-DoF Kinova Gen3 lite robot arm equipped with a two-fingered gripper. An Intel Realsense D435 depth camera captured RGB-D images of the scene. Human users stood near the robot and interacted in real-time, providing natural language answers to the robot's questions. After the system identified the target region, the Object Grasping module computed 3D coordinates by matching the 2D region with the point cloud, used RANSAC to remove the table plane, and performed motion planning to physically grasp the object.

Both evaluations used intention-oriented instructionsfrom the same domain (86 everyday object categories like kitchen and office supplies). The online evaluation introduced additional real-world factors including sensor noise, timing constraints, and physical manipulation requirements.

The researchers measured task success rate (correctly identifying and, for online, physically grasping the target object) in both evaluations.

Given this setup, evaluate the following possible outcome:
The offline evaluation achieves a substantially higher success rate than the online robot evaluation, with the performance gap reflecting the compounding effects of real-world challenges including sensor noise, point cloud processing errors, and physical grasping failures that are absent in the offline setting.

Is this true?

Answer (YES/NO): NO